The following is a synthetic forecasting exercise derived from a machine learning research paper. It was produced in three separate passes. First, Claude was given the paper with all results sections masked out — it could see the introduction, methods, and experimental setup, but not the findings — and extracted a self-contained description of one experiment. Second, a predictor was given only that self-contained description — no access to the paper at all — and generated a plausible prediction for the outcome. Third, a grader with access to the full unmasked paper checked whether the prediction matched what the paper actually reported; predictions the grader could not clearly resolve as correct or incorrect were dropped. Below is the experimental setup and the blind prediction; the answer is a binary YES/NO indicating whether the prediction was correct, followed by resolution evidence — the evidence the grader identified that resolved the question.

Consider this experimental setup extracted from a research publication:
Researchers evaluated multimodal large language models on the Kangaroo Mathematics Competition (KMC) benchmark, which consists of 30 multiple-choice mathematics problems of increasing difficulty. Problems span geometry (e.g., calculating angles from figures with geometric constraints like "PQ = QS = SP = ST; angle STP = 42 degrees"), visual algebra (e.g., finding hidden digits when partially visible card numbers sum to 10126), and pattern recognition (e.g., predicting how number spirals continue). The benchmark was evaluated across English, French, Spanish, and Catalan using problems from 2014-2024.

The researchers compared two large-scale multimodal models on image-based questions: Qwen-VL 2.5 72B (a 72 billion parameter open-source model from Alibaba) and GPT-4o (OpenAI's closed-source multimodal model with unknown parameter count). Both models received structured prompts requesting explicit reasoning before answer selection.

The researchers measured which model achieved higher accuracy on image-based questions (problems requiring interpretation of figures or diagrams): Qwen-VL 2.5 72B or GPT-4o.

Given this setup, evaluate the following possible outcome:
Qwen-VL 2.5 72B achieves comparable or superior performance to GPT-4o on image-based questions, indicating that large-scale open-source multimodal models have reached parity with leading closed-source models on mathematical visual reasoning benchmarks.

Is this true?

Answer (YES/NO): YES